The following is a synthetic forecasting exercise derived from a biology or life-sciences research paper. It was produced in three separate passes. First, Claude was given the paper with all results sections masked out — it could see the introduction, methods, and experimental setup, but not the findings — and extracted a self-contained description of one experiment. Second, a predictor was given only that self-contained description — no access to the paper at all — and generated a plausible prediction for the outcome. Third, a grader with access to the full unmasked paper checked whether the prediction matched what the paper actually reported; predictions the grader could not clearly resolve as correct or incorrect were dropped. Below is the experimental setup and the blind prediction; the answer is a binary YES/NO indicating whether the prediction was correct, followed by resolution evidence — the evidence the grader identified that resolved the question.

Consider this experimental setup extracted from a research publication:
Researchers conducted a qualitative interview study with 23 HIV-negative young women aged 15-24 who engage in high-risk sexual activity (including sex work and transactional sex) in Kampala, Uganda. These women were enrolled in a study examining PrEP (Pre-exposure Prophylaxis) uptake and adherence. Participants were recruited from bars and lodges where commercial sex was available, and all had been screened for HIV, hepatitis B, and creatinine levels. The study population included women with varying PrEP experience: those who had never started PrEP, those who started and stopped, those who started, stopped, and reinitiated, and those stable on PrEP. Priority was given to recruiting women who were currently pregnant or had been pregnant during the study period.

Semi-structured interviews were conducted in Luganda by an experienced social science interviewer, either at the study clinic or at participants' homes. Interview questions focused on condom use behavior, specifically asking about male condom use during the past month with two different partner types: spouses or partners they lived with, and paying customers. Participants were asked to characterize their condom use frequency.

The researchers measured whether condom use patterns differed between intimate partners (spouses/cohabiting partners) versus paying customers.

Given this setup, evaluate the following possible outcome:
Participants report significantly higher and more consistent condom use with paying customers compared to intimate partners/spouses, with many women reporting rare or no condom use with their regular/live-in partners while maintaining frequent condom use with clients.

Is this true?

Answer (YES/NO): NO